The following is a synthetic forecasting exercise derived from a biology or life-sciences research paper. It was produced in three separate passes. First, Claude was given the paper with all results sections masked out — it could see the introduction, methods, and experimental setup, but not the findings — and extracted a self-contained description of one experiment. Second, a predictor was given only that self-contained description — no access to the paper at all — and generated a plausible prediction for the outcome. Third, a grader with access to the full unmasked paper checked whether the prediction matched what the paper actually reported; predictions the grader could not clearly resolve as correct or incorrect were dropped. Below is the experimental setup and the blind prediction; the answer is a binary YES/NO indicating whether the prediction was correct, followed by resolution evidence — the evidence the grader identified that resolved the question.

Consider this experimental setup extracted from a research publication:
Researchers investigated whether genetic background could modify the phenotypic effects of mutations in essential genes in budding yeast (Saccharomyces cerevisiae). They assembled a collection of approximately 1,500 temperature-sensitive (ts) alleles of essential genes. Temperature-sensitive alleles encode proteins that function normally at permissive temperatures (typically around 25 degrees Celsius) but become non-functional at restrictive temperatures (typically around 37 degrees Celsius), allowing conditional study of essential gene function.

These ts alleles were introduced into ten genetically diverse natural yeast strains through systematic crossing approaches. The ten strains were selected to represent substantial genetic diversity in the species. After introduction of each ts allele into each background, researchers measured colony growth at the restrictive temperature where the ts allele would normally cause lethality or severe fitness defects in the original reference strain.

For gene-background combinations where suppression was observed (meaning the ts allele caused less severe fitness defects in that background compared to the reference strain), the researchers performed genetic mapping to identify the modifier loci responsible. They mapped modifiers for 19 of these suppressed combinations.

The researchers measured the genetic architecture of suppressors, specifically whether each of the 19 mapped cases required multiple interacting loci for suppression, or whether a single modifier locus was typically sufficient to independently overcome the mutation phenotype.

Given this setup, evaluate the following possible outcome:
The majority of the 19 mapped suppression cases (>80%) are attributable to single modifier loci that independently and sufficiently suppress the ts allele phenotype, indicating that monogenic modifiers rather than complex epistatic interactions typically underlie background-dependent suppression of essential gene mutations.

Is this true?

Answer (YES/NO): YES